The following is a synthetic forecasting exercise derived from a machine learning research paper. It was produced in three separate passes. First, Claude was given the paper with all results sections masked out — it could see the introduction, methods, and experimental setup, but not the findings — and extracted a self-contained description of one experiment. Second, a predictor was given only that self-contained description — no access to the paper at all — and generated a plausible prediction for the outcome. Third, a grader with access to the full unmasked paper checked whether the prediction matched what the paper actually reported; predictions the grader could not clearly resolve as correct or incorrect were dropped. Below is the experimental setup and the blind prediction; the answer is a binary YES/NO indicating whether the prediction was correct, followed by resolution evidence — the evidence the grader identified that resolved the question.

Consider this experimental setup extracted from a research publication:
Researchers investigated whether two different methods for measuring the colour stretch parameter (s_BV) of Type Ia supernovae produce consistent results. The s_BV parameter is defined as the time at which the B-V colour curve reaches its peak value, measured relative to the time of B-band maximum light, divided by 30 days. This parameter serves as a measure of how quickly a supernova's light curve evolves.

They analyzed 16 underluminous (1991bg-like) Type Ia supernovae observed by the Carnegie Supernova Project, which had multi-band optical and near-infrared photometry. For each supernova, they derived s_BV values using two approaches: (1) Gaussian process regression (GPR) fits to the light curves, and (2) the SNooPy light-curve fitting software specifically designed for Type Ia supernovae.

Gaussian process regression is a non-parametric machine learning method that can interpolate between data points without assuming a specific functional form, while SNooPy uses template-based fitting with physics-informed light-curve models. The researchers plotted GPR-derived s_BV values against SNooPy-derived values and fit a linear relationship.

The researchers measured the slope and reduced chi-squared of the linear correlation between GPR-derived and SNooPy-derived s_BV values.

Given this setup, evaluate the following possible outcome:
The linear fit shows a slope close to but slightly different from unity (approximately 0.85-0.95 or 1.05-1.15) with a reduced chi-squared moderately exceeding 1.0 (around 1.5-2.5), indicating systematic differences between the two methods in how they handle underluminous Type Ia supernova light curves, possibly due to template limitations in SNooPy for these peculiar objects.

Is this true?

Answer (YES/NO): NO